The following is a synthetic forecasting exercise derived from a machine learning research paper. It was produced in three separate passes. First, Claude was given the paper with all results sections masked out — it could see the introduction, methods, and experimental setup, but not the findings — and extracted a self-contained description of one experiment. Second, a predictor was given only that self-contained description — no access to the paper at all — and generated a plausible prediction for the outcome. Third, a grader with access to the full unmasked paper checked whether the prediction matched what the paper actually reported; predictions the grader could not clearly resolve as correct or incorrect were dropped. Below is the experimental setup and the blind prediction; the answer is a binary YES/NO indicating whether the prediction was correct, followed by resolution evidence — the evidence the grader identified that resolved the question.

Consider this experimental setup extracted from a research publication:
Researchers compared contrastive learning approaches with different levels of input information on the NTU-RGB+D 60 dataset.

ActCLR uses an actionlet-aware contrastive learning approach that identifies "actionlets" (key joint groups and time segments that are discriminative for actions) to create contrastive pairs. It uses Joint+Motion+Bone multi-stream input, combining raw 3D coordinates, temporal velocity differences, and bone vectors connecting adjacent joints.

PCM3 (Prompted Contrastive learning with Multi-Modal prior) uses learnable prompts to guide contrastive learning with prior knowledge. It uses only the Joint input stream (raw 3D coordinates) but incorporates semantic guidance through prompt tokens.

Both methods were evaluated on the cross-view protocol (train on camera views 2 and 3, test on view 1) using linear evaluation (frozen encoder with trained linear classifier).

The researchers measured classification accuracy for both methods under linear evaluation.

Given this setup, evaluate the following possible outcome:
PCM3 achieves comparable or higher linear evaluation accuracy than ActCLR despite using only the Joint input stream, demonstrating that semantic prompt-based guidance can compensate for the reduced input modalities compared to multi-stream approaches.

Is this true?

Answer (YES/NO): YES